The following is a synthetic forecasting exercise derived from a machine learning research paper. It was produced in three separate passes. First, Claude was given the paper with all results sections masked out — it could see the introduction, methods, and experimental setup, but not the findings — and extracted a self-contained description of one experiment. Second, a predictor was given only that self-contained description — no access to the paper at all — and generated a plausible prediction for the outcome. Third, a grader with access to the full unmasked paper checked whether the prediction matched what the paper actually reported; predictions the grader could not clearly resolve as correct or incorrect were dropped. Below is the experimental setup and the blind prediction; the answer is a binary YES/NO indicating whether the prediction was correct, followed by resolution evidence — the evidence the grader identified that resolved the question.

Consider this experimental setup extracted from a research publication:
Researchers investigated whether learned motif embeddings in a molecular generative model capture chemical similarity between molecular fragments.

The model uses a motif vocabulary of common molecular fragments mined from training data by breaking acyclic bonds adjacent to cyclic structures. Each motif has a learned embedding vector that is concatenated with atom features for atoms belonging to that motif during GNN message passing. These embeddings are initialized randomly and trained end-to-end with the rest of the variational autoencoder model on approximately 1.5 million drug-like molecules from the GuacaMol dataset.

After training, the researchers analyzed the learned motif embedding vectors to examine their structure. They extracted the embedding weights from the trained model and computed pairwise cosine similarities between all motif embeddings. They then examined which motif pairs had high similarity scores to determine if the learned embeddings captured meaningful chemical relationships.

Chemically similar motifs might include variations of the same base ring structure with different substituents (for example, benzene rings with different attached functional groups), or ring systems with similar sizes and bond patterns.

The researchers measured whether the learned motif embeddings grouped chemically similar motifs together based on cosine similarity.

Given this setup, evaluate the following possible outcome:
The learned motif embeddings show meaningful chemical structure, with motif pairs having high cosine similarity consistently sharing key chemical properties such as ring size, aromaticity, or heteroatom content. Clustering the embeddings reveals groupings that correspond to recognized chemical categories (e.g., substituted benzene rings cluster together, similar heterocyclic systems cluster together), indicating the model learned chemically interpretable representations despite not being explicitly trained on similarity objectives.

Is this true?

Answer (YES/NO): NO